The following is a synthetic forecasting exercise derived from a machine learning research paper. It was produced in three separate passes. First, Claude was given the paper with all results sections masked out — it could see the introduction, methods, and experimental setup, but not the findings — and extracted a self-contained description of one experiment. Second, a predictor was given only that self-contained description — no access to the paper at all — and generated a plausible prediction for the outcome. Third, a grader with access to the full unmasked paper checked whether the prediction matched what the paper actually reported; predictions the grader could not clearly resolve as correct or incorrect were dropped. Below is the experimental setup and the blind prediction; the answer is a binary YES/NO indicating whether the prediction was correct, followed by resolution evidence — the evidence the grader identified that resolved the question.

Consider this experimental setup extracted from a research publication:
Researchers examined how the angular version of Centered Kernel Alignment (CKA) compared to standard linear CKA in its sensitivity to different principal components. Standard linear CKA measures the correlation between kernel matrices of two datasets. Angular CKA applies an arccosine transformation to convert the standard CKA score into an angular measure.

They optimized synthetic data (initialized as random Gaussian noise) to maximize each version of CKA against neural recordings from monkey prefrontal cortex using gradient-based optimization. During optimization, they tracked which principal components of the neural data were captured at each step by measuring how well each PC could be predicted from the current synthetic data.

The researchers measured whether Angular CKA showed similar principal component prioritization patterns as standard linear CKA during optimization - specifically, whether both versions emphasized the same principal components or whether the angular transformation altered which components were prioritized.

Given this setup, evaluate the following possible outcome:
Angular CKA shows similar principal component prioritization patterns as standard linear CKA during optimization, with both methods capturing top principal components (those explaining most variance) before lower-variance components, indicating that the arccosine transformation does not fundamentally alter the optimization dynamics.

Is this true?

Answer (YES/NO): NO